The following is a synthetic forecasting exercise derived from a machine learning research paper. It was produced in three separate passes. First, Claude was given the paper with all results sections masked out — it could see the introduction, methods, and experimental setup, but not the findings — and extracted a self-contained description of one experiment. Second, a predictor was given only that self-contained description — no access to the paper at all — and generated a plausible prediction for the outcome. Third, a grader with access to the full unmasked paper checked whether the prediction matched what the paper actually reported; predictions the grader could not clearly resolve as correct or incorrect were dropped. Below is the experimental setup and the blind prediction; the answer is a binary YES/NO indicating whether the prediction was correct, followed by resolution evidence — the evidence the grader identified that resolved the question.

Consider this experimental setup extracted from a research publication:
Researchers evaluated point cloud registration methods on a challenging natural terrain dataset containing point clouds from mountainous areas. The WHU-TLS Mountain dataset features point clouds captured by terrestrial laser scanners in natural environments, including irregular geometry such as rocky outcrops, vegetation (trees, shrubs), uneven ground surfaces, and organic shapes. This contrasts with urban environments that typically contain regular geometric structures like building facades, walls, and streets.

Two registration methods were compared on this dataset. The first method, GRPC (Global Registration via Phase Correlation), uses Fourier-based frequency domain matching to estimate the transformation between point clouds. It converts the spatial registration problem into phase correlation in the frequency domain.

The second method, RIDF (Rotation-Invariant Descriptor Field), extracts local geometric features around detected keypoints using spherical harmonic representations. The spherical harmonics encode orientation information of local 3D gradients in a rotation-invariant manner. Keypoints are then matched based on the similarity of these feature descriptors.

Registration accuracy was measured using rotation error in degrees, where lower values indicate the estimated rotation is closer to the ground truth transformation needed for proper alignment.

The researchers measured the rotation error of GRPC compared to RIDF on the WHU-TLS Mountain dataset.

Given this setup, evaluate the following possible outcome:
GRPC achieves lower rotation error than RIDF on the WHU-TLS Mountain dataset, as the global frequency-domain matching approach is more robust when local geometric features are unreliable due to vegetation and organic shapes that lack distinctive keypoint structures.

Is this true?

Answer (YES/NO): YES